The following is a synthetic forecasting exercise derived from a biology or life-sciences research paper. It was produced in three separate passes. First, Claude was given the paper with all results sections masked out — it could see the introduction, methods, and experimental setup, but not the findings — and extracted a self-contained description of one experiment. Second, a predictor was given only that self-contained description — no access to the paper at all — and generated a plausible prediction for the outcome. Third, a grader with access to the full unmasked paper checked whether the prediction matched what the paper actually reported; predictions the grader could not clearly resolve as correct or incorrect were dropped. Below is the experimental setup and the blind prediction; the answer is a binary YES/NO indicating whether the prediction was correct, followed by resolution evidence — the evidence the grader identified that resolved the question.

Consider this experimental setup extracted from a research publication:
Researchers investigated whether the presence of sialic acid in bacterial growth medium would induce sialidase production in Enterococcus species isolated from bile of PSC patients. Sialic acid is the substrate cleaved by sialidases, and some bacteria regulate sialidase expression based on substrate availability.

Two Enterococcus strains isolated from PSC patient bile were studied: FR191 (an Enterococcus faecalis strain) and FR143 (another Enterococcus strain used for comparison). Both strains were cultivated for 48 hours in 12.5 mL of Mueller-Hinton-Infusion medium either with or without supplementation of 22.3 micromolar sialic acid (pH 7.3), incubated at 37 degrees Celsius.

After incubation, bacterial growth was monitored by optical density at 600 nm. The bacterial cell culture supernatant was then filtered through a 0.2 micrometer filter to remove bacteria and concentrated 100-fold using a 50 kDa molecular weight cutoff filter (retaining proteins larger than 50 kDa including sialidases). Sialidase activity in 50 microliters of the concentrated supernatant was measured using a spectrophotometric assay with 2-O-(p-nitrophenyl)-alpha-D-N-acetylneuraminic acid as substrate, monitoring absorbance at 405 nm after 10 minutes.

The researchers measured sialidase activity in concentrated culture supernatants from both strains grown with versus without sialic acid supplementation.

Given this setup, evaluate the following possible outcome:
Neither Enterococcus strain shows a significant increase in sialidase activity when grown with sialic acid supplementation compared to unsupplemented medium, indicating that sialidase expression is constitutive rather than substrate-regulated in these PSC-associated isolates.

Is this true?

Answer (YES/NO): NO